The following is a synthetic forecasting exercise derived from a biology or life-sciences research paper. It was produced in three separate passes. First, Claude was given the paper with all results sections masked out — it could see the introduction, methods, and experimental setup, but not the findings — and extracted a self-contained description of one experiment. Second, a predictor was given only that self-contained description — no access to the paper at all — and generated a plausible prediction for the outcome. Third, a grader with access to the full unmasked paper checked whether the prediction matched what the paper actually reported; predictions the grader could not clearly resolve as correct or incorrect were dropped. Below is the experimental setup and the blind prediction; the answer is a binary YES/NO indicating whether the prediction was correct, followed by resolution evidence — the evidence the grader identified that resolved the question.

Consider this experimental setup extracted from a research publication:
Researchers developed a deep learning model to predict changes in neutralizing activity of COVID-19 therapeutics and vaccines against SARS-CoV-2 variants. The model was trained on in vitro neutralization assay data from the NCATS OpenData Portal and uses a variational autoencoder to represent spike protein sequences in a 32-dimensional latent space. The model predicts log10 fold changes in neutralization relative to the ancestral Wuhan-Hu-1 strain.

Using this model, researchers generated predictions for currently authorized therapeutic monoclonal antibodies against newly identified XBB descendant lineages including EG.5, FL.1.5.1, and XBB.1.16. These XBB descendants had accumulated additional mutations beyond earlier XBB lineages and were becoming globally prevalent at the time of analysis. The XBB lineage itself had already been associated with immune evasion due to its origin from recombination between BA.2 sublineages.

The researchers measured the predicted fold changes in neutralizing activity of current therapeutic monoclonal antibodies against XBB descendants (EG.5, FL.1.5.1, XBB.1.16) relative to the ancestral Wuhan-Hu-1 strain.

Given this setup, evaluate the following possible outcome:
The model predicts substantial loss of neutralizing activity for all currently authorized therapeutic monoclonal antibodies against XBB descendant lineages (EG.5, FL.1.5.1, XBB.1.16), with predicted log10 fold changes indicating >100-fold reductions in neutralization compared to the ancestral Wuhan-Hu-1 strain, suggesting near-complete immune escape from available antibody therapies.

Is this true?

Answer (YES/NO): NO